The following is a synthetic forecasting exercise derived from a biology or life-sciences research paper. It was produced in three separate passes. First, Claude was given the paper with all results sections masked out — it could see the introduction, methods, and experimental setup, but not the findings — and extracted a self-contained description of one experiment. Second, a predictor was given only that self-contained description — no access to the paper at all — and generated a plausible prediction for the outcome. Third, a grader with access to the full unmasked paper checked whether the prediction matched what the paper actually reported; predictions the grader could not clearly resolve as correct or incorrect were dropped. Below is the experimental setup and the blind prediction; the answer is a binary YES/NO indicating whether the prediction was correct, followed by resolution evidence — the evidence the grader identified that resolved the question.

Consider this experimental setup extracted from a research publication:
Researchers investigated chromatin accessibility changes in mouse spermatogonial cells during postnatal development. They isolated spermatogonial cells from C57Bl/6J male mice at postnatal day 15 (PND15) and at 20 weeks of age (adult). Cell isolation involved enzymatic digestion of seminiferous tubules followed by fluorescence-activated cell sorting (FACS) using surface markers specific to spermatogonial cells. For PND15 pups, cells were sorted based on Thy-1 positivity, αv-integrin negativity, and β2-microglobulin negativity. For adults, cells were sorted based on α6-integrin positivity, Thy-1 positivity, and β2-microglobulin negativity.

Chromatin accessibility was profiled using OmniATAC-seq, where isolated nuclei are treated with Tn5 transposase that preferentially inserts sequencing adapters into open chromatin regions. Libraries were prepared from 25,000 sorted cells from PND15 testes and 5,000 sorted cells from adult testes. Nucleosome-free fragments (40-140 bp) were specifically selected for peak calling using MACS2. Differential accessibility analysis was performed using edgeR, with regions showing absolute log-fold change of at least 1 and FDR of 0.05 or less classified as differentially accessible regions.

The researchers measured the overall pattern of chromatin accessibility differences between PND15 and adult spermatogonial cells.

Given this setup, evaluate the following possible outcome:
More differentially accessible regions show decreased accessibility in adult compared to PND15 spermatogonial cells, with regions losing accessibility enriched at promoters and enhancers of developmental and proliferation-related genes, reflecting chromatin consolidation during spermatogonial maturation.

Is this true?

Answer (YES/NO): NO